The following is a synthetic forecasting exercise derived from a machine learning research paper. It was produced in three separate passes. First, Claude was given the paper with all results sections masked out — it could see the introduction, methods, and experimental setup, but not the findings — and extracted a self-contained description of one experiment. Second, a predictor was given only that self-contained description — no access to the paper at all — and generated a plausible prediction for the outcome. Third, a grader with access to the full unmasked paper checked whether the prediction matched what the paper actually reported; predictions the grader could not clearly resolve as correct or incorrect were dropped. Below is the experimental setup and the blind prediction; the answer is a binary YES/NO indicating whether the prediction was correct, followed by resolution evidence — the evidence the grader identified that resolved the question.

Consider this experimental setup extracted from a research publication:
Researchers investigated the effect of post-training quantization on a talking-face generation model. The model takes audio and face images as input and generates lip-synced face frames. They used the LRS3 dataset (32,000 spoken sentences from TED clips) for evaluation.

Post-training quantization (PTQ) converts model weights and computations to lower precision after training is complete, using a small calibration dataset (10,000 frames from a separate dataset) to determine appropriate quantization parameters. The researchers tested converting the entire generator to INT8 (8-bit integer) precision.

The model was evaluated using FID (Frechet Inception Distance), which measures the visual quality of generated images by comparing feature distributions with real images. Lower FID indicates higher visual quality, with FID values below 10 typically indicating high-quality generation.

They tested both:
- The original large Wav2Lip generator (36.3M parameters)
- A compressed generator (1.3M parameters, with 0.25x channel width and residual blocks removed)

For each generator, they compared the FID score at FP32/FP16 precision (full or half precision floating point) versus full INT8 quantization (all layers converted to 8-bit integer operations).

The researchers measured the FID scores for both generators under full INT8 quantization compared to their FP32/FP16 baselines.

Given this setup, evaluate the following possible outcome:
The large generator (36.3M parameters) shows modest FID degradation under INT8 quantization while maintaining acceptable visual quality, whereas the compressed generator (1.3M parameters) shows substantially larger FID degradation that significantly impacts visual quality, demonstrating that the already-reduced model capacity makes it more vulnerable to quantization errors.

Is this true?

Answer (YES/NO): NO